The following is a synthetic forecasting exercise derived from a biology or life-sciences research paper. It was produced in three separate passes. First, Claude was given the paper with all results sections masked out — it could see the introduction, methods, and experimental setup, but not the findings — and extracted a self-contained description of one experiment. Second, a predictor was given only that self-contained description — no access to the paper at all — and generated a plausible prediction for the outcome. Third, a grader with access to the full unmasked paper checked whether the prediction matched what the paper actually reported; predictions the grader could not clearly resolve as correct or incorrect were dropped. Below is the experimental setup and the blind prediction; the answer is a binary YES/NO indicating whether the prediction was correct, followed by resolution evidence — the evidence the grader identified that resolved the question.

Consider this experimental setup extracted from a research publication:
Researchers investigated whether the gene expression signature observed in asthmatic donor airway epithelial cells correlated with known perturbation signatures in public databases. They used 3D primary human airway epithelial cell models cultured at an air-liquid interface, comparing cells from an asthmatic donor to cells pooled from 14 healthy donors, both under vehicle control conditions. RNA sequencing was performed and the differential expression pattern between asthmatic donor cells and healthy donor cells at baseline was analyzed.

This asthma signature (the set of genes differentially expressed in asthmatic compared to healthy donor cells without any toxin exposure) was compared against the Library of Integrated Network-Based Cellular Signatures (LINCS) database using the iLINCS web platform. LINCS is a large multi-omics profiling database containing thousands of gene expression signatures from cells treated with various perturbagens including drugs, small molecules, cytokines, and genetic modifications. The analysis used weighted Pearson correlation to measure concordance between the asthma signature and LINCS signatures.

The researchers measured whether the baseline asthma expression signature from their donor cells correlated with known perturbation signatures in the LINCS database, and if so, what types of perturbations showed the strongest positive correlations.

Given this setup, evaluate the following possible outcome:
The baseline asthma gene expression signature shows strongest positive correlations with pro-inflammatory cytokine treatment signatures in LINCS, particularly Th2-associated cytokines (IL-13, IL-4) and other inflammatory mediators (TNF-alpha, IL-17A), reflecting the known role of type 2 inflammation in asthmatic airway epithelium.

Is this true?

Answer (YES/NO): NO